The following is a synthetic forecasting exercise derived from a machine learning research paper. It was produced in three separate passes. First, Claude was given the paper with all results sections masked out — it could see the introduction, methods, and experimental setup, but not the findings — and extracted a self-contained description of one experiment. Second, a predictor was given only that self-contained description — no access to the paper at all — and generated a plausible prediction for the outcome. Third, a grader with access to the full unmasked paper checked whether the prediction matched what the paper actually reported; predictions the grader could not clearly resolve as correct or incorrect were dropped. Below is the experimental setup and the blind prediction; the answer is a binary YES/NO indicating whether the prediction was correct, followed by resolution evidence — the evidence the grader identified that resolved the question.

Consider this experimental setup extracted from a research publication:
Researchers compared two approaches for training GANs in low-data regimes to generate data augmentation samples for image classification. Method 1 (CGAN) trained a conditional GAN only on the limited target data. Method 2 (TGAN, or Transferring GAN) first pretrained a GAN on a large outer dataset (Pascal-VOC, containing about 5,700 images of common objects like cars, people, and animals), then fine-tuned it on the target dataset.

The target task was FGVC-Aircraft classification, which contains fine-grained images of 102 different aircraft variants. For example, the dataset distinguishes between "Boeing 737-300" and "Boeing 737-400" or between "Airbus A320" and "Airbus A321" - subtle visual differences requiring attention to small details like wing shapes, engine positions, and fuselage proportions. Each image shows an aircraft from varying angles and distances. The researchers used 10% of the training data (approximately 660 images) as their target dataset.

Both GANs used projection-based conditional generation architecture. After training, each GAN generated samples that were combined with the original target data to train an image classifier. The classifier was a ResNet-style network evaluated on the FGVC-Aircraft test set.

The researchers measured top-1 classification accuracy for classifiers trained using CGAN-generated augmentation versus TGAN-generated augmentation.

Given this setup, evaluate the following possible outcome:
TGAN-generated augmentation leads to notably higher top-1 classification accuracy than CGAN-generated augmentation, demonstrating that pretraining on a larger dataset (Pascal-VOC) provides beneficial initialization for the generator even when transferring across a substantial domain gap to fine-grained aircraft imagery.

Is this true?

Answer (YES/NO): NO